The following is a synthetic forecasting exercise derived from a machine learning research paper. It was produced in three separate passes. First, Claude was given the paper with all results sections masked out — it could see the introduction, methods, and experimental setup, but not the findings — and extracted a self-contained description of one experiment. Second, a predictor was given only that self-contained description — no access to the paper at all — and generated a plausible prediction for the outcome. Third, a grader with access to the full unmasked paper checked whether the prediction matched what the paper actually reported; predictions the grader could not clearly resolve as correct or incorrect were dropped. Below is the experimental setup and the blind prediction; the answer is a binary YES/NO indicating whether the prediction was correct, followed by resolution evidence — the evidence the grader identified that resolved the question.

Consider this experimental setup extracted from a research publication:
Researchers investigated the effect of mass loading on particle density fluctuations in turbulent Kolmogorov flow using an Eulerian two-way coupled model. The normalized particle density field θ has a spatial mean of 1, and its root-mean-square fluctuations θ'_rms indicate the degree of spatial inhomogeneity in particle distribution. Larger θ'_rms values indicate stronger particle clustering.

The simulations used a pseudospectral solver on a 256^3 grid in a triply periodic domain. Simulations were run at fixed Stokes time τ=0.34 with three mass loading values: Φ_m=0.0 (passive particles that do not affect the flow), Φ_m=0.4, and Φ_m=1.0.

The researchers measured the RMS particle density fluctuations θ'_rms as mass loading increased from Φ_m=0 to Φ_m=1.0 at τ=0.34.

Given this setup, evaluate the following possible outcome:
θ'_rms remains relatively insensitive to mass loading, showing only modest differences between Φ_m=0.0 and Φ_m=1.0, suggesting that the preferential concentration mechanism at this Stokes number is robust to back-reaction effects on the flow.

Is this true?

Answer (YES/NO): NO